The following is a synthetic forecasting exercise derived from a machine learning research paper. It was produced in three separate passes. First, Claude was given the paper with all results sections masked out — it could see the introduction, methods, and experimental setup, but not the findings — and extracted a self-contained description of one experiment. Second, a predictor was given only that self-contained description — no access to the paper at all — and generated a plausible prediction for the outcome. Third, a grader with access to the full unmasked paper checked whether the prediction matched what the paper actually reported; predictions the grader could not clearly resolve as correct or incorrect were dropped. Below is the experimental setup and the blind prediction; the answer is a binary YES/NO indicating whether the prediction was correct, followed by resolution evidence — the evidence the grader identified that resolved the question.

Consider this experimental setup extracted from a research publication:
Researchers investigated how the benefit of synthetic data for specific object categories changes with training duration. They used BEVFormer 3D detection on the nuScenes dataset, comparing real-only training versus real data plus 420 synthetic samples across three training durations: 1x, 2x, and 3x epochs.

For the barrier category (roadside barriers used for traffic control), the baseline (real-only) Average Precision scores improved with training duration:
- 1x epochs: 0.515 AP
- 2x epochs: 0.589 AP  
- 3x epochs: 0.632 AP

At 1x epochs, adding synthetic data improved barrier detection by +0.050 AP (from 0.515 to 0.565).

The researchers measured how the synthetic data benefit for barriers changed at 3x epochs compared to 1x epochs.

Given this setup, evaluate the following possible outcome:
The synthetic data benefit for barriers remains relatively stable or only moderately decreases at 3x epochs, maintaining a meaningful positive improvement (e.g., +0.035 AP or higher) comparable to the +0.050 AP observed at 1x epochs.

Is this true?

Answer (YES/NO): NO